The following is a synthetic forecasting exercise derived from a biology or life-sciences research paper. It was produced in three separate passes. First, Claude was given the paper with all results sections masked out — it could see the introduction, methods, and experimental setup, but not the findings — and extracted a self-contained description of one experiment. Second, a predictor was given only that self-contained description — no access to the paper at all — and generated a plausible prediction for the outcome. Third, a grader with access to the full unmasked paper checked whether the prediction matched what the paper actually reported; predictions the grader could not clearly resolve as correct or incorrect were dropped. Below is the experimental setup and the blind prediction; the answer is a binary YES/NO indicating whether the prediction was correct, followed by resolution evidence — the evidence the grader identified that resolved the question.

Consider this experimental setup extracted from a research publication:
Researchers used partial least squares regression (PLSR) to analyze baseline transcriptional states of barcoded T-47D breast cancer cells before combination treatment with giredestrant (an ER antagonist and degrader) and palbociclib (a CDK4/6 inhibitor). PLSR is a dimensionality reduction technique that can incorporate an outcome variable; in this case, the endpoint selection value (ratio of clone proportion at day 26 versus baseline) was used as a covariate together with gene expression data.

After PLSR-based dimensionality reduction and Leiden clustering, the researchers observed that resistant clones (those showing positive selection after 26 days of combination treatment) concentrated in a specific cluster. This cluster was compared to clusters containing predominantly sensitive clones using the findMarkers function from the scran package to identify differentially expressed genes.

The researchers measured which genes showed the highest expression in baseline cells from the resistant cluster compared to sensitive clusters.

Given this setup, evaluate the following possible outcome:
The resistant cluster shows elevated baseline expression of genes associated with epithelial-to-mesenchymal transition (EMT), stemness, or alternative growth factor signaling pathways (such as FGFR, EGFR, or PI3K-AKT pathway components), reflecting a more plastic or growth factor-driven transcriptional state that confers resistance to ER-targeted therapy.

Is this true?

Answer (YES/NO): NO